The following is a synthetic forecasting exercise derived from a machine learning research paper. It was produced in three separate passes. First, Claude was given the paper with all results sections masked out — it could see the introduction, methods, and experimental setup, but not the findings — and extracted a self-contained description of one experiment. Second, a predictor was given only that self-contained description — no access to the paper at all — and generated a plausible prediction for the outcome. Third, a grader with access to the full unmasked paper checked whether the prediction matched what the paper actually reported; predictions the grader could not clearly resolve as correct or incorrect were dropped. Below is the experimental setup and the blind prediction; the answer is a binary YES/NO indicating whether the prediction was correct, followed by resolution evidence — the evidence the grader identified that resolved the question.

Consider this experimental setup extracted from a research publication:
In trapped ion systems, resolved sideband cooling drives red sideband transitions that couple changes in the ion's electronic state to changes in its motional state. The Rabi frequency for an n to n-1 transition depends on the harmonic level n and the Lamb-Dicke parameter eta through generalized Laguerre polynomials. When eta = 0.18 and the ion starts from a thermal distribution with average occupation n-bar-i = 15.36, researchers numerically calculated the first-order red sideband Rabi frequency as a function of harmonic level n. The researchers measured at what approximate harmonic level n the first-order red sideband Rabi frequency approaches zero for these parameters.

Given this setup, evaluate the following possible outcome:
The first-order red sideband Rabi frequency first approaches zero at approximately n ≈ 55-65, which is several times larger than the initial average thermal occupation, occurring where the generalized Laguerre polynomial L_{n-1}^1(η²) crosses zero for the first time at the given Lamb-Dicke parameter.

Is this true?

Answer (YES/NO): NO